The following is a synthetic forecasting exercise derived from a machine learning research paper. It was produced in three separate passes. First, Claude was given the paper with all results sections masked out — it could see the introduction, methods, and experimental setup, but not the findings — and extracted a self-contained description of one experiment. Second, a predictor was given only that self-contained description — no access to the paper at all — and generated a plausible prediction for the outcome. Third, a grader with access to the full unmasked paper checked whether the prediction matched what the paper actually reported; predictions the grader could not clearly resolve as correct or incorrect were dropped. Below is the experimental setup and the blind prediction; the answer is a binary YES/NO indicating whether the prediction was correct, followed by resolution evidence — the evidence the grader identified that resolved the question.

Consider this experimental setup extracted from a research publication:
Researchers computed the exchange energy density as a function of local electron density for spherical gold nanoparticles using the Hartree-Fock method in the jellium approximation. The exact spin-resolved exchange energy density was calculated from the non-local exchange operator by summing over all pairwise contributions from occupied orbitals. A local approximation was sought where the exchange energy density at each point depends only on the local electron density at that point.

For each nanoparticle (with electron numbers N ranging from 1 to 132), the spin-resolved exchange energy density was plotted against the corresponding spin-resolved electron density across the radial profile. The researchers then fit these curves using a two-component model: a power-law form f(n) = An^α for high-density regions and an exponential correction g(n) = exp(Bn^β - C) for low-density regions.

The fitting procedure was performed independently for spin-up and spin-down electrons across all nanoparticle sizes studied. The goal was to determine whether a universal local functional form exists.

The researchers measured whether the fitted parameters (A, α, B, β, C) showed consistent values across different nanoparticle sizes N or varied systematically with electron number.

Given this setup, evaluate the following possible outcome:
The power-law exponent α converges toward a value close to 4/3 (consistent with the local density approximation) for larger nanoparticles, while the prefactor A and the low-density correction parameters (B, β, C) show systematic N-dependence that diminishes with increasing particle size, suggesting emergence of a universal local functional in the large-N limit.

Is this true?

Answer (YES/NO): NO